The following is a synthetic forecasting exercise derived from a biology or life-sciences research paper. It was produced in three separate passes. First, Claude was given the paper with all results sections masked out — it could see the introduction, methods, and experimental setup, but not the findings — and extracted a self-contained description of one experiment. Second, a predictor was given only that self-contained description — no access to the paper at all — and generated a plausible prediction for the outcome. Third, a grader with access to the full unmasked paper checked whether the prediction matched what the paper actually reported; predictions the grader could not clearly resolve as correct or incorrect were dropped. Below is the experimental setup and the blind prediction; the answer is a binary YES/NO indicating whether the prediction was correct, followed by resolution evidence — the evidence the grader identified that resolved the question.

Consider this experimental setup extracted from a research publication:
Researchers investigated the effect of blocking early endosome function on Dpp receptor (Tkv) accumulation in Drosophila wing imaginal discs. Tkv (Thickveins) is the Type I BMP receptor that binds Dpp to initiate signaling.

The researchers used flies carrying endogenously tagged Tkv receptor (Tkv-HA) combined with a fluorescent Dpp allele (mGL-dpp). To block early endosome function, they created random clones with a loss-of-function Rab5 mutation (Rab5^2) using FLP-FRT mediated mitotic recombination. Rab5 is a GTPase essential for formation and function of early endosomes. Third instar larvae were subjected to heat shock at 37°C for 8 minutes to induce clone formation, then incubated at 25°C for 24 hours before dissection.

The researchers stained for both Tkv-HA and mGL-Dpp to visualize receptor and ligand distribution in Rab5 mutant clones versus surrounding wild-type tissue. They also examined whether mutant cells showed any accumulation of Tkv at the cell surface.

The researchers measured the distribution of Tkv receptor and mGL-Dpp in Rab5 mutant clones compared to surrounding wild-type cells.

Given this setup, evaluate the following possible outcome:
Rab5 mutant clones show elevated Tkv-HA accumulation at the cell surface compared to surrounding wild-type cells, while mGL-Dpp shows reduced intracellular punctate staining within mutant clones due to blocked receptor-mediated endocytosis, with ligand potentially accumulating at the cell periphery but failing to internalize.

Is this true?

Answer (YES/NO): NO